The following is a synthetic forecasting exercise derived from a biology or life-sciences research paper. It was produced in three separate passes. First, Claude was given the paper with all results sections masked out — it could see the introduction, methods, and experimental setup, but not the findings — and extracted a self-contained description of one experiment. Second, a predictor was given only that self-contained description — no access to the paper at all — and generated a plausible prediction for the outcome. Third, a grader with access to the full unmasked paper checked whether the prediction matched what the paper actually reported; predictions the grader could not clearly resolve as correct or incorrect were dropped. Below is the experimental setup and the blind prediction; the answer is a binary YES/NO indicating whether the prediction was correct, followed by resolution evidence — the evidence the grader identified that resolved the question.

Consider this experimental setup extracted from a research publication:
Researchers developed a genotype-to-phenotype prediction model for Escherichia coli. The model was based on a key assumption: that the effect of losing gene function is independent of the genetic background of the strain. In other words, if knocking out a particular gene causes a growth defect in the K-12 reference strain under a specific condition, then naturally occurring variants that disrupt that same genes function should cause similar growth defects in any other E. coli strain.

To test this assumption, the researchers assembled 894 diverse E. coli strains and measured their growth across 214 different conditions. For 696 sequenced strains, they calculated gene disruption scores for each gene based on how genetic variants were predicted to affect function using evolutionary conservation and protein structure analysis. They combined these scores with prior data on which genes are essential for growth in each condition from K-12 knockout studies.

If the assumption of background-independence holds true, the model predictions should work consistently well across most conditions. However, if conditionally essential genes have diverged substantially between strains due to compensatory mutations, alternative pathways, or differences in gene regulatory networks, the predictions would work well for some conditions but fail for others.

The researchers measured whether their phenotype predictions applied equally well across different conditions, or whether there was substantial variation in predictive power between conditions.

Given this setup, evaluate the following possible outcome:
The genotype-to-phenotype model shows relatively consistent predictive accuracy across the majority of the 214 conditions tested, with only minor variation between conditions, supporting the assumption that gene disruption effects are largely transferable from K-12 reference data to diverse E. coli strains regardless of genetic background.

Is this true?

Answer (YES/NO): NO